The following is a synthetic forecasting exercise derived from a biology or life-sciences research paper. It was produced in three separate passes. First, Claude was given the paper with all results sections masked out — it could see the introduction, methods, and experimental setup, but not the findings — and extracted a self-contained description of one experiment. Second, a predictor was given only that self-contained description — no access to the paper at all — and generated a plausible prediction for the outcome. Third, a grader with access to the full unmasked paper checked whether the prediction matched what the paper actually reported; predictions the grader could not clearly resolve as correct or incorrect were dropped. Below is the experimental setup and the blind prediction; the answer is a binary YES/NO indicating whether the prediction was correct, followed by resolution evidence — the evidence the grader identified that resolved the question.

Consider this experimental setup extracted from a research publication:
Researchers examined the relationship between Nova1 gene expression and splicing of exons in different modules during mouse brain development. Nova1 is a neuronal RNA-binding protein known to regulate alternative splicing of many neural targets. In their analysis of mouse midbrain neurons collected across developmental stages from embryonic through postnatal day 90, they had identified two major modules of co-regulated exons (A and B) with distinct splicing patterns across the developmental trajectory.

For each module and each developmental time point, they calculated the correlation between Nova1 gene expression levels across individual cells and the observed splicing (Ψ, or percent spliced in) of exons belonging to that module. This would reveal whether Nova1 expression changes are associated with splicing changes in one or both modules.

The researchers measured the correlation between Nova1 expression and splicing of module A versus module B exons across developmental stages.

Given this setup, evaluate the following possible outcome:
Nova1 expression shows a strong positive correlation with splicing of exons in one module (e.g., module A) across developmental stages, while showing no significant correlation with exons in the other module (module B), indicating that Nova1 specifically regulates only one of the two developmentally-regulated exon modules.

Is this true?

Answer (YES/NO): NO